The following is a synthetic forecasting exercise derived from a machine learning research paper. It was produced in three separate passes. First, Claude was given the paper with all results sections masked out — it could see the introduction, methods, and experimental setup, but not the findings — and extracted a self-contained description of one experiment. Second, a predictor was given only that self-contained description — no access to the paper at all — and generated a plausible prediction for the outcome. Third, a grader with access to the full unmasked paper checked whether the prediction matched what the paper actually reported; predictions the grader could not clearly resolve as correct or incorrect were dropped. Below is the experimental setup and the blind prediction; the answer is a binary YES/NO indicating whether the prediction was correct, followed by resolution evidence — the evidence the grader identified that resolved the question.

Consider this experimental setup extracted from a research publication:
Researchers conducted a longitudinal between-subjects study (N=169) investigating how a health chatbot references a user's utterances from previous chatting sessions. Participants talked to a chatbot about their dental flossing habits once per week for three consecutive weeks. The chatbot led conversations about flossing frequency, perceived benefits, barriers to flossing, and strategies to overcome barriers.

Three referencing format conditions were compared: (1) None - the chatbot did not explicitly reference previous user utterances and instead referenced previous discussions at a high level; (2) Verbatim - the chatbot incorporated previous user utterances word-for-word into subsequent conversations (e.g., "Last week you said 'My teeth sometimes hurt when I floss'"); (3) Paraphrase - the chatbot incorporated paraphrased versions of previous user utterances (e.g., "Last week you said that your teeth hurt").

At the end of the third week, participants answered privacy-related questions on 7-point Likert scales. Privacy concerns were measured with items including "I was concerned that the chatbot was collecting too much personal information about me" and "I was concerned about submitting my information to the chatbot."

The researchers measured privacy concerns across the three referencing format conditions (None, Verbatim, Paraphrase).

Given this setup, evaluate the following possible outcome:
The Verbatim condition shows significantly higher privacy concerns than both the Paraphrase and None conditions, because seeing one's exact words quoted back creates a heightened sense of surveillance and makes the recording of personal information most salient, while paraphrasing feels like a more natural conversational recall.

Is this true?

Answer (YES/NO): NO